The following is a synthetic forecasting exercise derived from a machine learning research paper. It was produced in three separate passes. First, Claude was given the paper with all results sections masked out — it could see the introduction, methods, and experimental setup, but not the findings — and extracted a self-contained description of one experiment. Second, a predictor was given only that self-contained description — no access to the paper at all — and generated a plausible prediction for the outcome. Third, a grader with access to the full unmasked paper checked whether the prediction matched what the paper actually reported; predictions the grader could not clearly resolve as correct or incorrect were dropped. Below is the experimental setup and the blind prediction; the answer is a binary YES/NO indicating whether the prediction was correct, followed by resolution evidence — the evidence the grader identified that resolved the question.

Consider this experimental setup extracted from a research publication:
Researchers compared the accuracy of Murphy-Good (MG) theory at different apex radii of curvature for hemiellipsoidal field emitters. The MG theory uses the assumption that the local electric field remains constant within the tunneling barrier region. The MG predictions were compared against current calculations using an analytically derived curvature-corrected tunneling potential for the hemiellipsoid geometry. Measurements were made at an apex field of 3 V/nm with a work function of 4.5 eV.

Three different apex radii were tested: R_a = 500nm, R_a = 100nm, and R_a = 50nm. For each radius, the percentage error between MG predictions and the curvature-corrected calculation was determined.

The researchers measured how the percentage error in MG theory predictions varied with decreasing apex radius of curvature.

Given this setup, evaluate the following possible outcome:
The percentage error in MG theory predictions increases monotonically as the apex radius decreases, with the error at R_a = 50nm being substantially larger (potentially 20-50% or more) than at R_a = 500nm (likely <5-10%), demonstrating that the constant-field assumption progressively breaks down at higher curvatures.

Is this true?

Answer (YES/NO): YES